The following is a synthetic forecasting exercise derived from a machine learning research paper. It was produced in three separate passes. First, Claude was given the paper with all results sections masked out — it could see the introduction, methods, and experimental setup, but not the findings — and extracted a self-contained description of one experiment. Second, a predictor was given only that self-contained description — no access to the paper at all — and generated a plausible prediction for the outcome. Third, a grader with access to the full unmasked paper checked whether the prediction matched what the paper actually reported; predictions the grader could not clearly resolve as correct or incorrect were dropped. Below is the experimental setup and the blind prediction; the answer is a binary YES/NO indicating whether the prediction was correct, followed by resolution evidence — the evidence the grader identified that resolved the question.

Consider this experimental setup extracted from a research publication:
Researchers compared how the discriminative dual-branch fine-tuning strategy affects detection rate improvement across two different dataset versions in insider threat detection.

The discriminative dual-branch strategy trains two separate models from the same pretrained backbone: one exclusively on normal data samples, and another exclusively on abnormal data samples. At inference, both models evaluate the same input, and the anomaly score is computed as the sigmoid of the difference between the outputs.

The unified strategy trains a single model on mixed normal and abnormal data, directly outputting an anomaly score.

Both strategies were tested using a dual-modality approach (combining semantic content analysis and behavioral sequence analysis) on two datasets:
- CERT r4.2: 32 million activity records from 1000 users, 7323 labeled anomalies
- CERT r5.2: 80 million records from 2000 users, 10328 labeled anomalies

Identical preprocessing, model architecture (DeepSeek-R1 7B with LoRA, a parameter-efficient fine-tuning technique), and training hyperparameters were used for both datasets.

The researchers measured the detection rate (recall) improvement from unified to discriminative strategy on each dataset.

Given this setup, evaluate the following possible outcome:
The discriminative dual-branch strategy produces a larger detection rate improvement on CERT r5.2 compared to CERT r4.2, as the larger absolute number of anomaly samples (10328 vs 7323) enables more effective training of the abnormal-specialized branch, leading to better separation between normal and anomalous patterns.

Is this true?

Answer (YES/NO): NO